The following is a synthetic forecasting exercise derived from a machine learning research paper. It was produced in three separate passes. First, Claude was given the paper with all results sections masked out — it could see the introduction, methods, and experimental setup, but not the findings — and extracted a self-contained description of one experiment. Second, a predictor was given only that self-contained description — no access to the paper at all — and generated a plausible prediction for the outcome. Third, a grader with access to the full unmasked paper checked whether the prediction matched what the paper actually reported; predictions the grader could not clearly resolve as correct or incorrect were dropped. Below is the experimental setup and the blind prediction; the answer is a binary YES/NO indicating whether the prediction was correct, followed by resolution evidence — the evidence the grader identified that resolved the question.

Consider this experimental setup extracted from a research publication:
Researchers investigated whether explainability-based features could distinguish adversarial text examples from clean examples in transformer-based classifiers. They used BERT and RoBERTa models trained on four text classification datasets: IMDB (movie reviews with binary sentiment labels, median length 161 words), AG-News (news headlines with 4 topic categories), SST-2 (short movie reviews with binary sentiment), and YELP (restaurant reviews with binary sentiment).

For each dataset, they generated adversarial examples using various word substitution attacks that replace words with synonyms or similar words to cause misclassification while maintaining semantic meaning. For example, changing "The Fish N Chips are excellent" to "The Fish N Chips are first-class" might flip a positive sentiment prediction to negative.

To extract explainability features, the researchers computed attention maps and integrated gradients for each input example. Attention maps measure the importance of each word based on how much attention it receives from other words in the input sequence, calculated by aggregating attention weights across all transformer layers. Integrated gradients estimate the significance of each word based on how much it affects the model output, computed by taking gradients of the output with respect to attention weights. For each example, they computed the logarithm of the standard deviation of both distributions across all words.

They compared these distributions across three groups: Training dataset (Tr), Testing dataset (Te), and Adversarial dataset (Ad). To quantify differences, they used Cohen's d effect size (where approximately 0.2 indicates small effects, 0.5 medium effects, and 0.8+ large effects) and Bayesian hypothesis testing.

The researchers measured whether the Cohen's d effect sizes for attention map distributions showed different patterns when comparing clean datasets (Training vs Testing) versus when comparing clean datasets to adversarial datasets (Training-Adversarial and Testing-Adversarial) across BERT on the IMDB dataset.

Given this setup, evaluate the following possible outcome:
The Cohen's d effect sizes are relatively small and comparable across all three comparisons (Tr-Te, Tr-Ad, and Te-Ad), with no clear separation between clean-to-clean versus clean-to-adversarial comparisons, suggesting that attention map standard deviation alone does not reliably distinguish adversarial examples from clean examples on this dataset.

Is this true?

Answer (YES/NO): NO